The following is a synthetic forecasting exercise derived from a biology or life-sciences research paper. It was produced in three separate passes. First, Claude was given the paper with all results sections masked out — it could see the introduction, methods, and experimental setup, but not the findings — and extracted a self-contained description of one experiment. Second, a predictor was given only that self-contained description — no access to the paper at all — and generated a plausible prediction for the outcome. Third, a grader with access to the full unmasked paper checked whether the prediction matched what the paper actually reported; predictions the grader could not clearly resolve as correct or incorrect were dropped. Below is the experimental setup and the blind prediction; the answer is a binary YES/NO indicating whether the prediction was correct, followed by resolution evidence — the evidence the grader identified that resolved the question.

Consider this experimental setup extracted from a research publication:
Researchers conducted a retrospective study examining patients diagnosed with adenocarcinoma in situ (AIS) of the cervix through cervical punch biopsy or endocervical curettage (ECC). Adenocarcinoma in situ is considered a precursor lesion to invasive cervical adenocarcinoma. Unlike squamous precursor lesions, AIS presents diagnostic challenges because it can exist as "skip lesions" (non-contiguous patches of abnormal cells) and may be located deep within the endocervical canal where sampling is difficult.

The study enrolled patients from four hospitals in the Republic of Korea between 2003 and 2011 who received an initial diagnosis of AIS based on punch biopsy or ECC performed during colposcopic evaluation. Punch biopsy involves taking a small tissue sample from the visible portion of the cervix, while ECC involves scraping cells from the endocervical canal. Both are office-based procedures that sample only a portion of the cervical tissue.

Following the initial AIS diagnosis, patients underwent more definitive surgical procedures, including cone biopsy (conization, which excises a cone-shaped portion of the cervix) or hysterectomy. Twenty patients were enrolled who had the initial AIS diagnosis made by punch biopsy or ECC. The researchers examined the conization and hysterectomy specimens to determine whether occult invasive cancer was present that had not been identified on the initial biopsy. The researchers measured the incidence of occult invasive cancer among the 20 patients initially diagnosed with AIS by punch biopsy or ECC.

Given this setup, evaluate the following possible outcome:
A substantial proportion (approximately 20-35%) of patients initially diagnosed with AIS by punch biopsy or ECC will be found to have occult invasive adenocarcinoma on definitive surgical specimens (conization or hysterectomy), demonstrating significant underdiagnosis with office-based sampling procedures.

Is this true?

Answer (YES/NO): YES